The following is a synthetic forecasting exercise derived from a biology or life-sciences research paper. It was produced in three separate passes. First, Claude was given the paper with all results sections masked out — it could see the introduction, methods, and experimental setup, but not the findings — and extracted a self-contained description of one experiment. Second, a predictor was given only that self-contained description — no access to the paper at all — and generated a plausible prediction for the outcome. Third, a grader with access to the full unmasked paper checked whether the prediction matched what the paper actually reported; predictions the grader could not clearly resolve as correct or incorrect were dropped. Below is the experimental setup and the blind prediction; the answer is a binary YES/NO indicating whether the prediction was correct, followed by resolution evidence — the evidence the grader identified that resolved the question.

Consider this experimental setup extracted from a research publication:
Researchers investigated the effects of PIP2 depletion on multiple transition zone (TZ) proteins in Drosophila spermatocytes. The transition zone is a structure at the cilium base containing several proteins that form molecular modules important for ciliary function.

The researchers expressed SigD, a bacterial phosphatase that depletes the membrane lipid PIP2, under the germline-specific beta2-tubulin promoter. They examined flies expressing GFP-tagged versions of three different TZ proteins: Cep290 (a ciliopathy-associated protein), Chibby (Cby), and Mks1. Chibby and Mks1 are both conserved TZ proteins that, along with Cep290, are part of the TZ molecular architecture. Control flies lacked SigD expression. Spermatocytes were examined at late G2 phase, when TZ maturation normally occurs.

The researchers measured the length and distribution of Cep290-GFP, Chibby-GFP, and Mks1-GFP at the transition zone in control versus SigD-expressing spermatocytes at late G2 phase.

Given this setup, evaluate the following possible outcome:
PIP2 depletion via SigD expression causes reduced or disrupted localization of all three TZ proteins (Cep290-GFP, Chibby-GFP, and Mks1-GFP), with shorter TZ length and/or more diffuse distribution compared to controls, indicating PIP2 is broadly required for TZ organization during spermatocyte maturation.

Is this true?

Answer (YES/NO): NO